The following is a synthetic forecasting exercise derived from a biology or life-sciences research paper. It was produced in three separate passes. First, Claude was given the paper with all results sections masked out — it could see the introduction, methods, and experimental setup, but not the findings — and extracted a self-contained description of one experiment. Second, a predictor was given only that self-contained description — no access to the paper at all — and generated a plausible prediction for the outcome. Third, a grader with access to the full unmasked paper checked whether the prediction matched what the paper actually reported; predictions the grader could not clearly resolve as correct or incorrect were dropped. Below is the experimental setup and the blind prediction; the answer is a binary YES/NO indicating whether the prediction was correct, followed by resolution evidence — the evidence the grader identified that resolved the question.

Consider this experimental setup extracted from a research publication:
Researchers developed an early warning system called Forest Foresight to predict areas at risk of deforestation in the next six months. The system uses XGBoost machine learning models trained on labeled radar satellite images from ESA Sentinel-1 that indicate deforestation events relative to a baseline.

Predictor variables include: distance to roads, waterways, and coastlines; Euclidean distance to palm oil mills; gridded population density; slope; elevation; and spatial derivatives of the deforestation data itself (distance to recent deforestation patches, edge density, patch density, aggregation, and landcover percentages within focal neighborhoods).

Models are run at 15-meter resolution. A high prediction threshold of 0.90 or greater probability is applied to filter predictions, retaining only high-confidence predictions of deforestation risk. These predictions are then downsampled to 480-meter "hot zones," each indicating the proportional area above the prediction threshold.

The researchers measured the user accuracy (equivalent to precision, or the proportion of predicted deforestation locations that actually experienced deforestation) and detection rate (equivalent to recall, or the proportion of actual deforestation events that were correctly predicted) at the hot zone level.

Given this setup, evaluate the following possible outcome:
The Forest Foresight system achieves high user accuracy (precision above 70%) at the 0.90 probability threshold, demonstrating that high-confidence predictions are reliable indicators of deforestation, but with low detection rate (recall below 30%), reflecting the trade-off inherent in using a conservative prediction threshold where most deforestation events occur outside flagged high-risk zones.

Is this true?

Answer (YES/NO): NO